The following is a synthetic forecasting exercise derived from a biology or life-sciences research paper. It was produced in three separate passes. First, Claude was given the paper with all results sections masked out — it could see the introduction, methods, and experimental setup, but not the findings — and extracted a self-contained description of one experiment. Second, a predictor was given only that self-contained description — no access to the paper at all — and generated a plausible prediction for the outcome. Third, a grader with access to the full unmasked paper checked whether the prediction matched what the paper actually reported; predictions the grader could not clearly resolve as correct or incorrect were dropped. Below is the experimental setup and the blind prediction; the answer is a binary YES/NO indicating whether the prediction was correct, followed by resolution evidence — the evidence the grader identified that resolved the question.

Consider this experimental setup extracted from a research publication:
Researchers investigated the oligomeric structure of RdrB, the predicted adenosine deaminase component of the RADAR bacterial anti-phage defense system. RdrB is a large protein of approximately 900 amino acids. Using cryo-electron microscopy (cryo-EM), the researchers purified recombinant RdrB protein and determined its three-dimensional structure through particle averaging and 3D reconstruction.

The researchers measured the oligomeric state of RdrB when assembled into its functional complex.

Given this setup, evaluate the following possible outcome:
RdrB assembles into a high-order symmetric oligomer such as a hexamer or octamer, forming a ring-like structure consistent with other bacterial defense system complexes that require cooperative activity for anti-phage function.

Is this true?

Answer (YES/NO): NO